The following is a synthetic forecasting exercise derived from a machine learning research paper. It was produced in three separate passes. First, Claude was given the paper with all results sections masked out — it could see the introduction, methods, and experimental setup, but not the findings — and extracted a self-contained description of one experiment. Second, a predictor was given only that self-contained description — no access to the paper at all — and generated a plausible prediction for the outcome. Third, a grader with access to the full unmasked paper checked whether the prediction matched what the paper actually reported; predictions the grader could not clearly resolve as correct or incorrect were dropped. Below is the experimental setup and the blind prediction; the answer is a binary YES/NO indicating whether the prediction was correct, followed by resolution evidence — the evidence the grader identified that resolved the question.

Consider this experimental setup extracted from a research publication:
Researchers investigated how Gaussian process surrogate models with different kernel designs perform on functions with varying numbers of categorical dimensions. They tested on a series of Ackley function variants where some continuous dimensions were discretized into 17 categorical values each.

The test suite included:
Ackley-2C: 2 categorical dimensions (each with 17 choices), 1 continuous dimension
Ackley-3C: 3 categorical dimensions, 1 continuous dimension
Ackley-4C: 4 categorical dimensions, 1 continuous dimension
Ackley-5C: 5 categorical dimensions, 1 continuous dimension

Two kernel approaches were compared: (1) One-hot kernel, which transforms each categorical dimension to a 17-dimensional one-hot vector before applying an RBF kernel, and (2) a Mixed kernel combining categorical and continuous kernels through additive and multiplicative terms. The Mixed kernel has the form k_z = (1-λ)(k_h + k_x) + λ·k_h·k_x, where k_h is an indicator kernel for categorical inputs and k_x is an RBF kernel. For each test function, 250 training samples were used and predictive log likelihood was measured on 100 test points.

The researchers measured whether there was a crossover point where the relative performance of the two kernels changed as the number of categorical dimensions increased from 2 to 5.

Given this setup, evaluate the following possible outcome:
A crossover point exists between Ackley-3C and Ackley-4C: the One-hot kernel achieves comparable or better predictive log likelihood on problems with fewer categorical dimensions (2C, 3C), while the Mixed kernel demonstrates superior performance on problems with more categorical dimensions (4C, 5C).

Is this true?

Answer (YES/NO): NO